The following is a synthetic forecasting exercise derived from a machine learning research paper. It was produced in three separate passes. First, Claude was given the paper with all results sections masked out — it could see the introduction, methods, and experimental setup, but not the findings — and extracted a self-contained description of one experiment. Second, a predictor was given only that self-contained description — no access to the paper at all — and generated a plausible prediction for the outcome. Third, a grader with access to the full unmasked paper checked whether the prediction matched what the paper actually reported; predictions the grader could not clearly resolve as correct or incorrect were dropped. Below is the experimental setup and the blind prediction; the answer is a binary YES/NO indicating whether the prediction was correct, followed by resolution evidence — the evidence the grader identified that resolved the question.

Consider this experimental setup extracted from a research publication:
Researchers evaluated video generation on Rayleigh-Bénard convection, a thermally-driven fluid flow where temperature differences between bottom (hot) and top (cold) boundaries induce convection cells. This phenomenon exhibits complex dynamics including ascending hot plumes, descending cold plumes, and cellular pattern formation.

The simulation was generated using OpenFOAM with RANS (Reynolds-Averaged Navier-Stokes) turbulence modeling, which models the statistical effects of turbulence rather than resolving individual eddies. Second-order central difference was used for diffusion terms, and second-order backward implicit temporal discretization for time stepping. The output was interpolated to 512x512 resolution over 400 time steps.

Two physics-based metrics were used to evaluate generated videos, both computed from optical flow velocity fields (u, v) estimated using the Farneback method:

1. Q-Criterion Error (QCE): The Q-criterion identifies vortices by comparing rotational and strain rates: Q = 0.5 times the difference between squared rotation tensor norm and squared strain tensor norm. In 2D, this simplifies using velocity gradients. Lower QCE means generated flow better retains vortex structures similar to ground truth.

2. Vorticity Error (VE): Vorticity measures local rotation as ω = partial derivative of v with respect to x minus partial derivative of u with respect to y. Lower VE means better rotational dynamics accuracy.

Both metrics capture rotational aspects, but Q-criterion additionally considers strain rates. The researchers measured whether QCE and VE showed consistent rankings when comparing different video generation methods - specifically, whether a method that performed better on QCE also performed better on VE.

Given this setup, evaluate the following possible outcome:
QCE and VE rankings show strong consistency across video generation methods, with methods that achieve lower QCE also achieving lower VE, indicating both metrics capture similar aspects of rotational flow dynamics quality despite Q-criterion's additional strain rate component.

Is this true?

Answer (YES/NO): YES